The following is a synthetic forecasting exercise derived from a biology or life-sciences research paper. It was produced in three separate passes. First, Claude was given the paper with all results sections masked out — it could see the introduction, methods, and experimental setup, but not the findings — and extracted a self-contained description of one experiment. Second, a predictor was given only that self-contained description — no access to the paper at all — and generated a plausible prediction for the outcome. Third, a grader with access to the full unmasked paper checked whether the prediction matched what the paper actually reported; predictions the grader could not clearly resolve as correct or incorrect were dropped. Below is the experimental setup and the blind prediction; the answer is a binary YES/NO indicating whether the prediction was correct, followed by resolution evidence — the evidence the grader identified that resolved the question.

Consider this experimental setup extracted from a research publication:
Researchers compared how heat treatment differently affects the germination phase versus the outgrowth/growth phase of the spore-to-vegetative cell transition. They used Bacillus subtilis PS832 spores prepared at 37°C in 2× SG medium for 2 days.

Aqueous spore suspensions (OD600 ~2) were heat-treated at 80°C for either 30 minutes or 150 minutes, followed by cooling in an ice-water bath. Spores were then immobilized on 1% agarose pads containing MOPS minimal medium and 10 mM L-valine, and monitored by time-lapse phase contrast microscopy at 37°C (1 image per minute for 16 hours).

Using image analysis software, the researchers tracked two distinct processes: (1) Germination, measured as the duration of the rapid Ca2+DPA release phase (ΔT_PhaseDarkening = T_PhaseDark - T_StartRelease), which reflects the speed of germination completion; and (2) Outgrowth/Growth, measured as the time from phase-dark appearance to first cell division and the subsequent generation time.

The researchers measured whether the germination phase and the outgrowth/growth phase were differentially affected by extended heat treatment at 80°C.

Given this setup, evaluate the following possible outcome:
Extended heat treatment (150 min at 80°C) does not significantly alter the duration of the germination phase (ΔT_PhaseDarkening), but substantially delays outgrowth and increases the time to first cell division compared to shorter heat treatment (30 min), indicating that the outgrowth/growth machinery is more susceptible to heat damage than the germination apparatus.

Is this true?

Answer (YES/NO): NO